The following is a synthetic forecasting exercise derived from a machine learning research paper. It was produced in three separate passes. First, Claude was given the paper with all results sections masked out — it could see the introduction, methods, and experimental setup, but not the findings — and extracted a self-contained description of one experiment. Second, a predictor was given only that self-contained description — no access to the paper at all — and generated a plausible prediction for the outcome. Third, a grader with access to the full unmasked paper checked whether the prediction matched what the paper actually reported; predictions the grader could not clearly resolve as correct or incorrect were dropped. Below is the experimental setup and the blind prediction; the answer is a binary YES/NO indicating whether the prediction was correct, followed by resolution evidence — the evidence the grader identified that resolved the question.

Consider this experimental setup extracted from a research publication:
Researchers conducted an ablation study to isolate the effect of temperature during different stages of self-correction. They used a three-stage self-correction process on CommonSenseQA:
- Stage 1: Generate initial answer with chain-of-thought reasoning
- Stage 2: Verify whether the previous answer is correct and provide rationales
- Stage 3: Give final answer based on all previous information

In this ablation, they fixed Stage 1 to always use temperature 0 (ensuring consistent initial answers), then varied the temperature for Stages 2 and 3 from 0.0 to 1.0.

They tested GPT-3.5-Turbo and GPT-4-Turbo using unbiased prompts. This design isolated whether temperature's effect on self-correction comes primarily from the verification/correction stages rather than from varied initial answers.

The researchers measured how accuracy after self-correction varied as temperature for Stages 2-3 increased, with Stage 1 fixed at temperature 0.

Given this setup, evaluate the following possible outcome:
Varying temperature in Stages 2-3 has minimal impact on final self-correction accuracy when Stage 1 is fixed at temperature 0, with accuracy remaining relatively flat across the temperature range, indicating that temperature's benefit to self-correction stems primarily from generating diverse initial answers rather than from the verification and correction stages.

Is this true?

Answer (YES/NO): NO